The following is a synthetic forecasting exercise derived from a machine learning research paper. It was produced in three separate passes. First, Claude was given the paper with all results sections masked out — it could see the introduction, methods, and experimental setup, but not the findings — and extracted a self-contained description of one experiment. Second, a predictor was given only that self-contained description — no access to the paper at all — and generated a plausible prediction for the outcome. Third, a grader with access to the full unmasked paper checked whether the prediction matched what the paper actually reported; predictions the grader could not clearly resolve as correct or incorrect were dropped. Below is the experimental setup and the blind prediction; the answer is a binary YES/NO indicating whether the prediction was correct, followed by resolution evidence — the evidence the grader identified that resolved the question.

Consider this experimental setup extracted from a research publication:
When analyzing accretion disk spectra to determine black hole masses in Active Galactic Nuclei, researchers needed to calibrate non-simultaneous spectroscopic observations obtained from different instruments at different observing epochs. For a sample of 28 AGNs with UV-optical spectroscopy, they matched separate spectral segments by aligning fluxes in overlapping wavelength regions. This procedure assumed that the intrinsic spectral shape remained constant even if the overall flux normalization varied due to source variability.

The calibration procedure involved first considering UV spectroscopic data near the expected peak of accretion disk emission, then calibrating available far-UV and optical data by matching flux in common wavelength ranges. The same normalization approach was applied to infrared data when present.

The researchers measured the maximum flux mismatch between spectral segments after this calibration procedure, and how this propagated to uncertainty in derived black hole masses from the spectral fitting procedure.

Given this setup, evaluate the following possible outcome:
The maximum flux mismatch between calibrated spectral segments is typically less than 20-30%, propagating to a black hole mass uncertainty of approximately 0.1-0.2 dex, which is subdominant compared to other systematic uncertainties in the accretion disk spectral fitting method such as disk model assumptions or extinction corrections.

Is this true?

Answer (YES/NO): NO